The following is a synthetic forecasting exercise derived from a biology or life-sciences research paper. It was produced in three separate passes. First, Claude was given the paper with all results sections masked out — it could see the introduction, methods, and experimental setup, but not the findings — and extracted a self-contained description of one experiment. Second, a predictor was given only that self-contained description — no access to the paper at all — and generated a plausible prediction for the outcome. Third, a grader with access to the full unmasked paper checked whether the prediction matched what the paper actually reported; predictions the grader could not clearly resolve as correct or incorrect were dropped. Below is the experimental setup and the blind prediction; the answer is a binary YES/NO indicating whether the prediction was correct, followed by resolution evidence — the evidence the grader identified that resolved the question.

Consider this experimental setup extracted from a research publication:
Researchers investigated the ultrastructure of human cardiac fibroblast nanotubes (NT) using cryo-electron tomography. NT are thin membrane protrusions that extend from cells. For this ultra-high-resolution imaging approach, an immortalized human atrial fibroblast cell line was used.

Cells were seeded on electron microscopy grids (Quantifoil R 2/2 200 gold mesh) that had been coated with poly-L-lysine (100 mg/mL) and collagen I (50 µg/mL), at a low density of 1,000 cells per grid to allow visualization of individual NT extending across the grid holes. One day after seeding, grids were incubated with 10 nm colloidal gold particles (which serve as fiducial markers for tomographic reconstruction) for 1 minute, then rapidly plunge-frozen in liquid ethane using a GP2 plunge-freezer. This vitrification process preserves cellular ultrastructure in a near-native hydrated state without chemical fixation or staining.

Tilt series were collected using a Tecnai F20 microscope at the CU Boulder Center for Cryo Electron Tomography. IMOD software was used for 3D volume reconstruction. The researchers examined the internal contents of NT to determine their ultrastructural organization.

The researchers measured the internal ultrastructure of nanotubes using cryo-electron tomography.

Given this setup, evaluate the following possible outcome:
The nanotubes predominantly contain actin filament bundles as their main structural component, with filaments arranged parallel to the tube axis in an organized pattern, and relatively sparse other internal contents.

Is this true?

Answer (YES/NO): NO